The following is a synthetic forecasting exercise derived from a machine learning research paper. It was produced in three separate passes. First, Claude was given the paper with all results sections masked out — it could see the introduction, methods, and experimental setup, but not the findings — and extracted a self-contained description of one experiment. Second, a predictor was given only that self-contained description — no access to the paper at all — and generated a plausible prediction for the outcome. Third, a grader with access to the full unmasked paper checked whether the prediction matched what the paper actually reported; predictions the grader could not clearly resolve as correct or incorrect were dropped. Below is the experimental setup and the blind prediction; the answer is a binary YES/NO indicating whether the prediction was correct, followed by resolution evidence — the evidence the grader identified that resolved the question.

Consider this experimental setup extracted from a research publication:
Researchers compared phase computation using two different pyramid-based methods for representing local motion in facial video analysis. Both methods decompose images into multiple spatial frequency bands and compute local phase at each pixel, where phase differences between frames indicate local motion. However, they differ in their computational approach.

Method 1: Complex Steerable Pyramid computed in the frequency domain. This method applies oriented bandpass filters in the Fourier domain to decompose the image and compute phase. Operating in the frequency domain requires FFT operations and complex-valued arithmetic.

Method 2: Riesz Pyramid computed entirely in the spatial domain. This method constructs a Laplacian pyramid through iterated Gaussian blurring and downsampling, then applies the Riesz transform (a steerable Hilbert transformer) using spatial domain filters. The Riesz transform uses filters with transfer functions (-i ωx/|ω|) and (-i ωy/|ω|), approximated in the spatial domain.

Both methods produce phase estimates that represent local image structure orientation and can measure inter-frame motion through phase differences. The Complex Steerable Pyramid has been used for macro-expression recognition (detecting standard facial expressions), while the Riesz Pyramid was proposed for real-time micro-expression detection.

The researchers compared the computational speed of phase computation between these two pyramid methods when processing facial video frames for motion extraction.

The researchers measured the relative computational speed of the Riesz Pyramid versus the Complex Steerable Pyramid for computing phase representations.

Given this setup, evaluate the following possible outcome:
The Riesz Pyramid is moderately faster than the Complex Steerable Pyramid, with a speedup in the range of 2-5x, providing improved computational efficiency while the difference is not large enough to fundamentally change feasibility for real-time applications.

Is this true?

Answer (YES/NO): YES